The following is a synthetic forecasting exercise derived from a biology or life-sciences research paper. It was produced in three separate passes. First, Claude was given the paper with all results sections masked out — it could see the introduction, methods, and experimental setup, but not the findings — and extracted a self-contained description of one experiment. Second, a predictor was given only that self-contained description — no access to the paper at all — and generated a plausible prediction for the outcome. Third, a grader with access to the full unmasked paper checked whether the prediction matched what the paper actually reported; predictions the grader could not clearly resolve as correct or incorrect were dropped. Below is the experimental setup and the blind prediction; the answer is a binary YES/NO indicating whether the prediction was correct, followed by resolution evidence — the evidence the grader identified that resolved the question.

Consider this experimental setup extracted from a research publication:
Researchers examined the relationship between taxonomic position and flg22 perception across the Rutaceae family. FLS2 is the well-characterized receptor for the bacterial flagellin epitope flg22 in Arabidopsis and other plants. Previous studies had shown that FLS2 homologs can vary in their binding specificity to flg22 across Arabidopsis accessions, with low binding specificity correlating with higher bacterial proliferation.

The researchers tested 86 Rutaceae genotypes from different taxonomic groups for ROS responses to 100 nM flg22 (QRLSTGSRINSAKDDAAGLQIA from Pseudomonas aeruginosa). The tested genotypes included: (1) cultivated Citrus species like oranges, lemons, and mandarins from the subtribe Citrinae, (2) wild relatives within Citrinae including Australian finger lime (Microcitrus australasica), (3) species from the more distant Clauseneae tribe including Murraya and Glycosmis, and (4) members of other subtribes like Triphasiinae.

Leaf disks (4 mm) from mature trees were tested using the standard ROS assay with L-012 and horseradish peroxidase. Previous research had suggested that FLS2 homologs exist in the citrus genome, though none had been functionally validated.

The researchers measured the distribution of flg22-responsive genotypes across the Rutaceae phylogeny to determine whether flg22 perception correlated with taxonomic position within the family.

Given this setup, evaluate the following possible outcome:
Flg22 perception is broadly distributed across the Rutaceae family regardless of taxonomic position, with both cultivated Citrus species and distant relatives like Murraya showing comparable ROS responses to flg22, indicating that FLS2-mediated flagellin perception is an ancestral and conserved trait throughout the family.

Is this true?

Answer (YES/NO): NO